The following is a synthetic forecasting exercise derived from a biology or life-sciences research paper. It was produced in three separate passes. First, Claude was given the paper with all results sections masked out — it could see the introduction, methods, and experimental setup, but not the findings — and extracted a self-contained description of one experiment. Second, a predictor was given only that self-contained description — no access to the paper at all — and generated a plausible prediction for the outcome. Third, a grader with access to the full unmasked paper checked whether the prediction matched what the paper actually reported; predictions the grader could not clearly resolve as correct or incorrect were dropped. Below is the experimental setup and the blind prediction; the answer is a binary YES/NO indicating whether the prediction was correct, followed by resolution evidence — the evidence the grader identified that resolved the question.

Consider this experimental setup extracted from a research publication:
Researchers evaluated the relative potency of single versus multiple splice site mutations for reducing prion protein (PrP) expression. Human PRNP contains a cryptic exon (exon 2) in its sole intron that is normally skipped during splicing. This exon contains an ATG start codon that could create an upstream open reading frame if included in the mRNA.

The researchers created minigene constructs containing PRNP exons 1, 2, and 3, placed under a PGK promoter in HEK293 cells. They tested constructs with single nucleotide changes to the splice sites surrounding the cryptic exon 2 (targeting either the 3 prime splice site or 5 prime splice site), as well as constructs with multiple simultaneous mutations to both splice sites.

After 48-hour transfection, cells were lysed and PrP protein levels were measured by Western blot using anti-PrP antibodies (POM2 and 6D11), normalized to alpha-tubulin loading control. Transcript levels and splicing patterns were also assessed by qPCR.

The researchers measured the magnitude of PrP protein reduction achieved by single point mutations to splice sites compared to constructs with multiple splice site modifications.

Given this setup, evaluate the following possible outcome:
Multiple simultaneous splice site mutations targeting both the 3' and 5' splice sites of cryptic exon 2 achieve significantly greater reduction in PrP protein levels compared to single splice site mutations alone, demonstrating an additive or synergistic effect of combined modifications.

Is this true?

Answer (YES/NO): NO